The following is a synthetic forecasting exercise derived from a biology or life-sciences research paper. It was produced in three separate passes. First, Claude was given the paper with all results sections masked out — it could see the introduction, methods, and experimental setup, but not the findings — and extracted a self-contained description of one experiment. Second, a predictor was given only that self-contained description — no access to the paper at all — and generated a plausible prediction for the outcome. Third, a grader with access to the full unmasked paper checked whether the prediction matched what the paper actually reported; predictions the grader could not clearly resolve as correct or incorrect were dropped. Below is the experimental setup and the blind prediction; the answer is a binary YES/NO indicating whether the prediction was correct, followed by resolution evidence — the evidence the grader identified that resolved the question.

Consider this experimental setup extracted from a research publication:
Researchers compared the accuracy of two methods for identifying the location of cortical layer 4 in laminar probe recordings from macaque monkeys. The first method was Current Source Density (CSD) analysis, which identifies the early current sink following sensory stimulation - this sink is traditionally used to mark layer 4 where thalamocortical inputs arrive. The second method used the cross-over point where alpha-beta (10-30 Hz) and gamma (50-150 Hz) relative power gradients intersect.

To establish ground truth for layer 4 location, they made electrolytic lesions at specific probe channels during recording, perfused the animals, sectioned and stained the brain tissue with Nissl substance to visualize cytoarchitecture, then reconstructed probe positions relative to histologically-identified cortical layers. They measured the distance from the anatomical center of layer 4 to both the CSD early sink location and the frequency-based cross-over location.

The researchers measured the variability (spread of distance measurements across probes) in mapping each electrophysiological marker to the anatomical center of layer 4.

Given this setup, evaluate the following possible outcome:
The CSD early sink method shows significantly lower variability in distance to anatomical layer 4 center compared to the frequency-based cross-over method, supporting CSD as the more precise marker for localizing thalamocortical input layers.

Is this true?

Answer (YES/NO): NO